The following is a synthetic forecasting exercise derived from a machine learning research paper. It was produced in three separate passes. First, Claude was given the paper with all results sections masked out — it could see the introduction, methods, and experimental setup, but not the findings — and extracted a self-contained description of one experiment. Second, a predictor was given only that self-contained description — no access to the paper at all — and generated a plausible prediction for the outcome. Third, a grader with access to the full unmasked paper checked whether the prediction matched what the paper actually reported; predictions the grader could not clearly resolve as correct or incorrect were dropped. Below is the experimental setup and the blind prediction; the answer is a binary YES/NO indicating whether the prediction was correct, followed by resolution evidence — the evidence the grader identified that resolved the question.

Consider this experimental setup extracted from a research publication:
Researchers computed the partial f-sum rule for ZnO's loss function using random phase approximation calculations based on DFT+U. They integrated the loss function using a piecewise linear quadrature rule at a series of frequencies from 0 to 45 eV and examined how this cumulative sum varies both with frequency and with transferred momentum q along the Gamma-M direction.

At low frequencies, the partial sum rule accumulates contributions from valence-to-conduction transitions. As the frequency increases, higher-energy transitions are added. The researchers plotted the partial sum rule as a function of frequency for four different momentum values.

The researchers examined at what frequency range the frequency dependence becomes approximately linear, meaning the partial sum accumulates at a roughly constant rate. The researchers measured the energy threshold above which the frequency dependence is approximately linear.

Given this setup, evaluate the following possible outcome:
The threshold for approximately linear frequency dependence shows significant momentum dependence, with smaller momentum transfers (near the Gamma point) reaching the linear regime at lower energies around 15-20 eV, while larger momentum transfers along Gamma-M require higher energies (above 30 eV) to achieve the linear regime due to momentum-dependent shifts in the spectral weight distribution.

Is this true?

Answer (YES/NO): NO